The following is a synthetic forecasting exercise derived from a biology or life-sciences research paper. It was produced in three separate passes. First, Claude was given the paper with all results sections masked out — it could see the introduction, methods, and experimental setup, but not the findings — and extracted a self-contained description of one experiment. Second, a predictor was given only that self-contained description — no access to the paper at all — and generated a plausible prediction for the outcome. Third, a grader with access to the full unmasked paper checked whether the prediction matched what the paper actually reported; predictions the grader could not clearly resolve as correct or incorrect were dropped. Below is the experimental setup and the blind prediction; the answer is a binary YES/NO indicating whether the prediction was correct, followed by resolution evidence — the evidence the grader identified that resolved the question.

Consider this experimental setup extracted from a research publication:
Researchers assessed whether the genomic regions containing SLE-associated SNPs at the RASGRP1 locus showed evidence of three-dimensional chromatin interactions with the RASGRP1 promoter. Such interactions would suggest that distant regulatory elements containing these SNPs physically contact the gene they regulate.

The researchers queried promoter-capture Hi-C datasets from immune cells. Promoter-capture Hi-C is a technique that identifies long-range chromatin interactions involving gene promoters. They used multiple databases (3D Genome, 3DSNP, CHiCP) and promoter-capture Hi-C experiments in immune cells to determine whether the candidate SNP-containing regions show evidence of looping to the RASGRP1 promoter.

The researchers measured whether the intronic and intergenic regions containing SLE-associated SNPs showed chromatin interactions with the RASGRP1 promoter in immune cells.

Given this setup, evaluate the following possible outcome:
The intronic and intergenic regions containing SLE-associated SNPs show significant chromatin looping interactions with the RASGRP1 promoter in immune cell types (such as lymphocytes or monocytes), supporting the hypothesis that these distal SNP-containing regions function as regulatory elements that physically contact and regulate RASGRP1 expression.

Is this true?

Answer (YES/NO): YES